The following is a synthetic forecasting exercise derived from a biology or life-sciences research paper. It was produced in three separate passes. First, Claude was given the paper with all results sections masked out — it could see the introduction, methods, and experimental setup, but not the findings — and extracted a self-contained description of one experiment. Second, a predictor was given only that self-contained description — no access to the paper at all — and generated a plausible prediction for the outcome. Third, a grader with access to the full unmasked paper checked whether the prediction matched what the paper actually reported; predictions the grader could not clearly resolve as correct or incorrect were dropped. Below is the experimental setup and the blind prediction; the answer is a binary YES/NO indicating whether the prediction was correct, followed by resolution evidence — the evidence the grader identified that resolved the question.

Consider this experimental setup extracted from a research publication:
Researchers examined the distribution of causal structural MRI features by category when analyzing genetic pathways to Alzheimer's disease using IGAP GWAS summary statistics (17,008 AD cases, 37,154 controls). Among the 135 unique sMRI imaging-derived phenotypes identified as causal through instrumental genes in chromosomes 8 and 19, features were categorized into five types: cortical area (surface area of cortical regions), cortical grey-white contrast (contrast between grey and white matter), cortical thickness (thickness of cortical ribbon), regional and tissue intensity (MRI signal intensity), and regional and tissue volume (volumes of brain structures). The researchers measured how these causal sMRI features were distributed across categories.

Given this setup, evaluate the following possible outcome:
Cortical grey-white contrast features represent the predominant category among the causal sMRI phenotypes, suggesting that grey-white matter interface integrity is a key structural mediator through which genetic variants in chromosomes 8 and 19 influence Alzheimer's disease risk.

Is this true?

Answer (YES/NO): NO